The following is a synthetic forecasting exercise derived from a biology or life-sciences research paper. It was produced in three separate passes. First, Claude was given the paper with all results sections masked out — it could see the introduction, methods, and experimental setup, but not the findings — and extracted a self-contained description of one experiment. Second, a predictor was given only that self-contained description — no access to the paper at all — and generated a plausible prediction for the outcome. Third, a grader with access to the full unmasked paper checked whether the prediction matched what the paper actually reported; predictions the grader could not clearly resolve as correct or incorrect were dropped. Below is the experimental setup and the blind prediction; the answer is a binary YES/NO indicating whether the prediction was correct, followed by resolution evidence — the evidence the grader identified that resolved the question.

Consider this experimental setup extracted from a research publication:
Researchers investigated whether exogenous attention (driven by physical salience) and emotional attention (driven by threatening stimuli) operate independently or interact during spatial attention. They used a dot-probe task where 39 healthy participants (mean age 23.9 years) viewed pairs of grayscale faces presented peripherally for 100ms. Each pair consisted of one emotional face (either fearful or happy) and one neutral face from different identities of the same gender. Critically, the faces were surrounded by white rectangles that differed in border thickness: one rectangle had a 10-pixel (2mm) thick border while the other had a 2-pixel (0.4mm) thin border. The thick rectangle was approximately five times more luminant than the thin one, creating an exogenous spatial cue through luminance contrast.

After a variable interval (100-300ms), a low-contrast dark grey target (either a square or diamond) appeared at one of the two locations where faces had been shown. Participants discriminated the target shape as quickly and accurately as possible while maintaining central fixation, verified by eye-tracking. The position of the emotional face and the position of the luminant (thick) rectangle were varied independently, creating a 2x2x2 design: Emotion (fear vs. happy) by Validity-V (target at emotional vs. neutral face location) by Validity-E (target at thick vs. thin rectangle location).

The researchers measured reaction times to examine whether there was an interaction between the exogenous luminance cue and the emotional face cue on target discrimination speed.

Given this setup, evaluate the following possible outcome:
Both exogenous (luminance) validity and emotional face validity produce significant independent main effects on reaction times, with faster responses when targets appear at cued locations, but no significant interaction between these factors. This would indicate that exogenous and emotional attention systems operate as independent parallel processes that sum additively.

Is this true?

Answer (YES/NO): NO